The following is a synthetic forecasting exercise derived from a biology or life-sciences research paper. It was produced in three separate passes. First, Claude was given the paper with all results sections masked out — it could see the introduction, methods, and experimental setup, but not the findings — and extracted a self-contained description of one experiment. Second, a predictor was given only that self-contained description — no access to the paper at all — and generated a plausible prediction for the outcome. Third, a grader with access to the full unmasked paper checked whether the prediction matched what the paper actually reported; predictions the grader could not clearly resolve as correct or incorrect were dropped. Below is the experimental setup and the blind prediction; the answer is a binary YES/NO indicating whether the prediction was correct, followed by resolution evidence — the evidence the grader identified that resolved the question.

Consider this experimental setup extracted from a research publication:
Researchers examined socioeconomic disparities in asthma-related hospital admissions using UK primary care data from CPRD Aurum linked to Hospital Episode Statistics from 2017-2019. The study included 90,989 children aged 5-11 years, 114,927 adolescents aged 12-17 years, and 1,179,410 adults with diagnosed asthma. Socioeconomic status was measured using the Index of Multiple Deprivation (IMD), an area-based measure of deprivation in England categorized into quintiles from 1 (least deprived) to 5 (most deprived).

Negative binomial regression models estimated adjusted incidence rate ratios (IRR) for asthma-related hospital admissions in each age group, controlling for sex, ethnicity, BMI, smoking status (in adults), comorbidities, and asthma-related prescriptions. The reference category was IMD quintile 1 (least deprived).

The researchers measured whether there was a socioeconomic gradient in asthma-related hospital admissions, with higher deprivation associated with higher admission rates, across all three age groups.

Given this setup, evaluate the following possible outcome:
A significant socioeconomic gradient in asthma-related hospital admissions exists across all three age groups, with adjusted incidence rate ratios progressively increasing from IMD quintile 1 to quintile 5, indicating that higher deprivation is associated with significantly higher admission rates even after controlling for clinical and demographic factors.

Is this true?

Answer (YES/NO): YES